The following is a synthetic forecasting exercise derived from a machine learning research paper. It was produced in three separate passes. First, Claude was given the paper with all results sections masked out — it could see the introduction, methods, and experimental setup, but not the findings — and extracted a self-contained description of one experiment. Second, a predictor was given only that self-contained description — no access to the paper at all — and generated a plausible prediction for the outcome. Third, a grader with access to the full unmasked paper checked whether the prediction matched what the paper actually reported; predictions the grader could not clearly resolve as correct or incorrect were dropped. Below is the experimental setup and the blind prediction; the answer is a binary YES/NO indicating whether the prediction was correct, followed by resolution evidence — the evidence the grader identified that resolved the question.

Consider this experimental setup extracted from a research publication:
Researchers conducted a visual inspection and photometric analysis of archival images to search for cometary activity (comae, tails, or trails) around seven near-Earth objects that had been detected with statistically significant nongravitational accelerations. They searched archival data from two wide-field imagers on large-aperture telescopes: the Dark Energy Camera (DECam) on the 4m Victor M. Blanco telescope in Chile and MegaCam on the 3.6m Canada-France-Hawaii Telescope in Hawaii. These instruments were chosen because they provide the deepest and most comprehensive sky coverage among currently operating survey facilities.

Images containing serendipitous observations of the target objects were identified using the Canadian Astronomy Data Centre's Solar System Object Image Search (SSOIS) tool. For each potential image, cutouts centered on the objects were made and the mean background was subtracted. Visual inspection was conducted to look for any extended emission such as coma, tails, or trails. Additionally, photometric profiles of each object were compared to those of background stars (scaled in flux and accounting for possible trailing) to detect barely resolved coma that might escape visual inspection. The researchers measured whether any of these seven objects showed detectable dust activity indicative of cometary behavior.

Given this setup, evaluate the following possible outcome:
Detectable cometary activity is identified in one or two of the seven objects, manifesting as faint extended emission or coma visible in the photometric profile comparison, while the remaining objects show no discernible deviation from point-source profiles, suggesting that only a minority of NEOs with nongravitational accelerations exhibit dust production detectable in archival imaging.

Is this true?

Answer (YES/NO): NO